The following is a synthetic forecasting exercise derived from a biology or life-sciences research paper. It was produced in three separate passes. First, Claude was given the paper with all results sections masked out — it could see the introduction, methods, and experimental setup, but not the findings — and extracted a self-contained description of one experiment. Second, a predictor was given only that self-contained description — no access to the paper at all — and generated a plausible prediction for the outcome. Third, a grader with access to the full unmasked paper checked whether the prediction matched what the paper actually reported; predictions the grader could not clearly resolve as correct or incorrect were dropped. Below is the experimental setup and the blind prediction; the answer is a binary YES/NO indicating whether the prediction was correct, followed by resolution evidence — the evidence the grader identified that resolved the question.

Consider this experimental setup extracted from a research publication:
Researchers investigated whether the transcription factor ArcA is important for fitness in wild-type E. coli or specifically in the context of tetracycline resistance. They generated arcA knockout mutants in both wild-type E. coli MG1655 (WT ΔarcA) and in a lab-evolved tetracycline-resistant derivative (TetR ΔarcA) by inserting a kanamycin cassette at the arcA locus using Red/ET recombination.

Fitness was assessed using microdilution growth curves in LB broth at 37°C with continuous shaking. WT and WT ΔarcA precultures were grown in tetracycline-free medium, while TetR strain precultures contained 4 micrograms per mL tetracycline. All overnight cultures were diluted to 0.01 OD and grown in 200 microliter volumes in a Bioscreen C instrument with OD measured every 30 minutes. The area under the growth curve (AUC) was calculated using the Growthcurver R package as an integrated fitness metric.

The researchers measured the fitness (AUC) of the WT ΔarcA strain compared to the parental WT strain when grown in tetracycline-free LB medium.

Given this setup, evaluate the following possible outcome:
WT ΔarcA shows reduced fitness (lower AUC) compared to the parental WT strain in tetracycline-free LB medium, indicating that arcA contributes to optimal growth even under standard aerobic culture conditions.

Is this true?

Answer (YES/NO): NO